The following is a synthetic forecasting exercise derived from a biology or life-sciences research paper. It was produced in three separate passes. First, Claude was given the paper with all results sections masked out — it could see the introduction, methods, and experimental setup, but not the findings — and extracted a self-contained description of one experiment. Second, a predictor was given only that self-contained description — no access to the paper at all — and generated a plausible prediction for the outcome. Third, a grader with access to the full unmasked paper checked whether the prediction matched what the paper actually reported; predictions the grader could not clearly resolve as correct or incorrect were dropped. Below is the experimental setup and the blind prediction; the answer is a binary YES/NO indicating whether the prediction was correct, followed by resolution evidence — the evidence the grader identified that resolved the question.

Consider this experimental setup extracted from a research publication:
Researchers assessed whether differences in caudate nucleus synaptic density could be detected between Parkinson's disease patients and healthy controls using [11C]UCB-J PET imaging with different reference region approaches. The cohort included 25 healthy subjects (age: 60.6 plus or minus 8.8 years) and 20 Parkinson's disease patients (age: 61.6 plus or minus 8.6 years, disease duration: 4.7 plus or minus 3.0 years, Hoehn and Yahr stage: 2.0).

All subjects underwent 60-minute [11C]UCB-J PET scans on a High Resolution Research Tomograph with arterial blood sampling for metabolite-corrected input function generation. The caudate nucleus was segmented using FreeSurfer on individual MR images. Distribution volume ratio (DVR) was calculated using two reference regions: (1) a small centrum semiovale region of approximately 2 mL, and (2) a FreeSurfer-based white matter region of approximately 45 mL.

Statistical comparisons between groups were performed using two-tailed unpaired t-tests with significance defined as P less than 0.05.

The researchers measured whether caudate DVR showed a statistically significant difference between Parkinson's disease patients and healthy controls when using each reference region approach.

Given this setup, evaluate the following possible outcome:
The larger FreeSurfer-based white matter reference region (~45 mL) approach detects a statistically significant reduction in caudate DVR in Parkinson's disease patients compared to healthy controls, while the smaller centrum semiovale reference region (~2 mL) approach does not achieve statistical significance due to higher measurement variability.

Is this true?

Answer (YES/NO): NO